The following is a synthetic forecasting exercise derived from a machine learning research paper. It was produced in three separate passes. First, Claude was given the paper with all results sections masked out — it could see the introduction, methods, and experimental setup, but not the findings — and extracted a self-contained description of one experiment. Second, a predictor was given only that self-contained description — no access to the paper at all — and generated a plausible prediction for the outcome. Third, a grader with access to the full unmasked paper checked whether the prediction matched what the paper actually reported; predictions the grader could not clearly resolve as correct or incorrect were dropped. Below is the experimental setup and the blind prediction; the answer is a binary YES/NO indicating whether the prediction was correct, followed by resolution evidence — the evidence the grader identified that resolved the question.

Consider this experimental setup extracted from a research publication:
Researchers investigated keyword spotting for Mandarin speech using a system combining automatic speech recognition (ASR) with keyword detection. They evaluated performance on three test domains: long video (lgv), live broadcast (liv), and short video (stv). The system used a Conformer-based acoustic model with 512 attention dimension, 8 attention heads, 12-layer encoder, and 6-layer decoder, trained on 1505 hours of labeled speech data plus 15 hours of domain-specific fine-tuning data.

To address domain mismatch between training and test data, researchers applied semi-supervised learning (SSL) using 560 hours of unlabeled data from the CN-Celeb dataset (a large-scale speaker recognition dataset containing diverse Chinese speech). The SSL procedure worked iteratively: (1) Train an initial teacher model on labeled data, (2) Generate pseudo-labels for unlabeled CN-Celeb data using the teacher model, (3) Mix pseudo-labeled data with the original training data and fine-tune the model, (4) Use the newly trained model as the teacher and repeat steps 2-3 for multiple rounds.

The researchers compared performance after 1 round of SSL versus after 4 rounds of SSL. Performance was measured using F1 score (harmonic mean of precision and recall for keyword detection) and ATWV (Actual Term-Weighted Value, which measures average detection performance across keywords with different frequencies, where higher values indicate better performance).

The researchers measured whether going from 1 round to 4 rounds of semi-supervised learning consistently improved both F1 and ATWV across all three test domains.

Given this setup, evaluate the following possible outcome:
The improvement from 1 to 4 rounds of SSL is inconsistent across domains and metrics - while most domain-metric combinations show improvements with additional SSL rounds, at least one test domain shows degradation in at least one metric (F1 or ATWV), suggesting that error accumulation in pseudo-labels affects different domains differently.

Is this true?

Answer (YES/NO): YES